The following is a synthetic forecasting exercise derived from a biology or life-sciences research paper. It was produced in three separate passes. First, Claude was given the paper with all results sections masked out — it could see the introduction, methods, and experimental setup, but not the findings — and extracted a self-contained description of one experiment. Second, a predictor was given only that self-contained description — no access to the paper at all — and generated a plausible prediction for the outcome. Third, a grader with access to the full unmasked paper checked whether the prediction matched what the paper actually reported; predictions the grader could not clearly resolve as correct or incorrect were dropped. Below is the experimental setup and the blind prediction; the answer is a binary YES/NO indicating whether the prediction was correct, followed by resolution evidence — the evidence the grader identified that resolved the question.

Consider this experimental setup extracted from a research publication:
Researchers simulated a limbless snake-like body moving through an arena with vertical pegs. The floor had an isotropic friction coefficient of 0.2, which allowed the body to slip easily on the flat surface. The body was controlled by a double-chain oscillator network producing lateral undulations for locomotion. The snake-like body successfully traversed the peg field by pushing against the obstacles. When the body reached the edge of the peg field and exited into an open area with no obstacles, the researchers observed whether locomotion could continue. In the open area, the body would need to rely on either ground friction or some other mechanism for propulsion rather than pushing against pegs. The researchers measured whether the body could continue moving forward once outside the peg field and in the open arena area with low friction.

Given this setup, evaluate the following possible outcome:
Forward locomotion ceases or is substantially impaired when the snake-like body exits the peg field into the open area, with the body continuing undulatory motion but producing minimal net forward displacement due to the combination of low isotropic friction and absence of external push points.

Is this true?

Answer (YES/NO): YES